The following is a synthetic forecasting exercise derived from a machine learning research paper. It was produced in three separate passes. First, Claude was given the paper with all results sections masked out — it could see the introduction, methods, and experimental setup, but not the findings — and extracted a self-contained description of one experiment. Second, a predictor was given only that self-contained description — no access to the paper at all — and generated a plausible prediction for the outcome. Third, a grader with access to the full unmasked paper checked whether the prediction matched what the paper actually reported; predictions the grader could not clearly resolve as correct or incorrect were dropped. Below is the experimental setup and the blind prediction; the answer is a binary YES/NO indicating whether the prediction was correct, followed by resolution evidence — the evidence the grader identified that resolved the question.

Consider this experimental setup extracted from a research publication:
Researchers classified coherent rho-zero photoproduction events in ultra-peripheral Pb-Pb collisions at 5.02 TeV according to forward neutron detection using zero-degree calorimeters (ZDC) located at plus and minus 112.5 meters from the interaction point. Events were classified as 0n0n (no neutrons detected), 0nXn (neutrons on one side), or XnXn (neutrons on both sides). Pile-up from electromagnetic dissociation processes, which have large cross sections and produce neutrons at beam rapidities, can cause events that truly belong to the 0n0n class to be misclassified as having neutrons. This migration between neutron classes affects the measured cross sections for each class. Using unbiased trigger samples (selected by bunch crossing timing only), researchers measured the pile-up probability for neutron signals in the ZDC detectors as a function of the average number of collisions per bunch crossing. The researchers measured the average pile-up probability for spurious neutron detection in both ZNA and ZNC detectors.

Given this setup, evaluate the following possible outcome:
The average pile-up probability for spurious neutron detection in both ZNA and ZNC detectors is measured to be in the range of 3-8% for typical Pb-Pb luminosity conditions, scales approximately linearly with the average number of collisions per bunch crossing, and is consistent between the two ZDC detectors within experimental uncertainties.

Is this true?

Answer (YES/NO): YES